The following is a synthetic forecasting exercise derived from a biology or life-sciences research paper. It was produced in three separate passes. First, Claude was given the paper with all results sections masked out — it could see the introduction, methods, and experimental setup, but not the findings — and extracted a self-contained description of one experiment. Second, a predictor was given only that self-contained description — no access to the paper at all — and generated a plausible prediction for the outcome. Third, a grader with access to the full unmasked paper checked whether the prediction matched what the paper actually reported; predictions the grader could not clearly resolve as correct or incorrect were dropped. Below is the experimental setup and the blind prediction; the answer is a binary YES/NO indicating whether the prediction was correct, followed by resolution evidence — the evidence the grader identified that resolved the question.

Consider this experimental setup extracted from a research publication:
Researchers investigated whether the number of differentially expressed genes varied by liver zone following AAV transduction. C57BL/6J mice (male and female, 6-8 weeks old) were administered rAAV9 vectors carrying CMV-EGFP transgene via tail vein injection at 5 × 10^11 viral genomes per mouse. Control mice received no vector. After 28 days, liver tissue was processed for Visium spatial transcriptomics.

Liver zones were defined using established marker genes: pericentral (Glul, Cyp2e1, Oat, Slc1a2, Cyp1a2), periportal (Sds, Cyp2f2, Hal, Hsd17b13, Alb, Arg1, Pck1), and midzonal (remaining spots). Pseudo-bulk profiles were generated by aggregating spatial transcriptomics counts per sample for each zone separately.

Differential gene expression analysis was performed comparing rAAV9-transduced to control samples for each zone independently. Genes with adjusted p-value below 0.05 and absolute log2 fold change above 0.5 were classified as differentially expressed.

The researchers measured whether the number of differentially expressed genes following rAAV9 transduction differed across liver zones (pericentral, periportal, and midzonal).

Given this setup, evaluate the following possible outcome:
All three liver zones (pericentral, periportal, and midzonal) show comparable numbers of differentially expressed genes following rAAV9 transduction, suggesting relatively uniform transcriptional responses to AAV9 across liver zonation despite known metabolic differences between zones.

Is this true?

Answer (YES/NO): YES